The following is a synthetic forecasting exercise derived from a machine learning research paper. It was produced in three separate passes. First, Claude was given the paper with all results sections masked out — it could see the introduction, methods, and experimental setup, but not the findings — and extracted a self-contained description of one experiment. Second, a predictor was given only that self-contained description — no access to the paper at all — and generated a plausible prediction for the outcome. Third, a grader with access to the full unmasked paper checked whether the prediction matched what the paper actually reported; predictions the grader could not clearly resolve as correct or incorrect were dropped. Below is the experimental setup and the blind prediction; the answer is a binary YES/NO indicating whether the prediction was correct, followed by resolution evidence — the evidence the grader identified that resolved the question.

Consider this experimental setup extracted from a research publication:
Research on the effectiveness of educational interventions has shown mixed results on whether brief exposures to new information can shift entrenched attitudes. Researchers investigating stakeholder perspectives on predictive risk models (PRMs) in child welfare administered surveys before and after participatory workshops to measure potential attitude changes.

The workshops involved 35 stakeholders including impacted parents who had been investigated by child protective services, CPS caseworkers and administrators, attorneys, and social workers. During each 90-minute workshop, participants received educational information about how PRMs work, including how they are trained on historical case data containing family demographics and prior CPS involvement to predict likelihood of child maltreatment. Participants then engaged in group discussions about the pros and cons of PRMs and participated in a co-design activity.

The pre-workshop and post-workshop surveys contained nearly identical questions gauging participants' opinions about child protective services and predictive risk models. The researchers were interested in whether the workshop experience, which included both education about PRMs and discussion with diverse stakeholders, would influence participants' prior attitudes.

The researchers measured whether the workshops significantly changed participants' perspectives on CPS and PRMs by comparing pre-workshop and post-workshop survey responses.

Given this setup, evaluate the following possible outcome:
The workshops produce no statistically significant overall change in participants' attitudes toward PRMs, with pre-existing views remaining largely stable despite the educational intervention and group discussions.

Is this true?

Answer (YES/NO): YES